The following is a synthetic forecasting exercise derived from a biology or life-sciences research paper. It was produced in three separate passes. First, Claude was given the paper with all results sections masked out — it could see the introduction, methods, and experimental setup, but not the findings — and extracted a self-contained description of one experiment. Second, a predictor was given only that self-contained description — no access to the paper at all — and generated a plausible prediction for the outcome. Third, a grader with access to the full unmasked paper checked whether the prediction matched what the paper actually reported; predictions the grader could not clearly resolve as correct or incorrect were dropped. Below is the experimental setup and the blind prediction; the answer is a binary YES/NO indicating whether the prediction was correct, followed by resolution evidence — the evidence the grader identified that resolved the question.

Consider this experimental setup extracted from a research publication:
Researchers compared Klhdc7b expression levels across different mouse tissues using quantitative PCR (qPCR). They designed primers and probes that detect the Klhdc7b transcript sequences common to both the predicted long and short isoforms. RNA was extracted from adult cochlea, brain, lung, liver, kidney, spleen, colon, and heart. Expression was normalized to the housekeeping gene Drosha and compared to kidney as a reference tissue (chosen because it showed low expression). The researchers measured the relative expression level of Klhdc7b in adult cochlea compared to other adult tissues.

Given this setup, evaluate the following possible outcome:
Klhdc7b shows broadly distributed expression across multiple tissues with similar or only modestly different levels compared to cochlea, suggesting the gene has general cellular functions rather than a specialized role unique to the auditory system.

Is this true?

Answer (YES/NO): NO